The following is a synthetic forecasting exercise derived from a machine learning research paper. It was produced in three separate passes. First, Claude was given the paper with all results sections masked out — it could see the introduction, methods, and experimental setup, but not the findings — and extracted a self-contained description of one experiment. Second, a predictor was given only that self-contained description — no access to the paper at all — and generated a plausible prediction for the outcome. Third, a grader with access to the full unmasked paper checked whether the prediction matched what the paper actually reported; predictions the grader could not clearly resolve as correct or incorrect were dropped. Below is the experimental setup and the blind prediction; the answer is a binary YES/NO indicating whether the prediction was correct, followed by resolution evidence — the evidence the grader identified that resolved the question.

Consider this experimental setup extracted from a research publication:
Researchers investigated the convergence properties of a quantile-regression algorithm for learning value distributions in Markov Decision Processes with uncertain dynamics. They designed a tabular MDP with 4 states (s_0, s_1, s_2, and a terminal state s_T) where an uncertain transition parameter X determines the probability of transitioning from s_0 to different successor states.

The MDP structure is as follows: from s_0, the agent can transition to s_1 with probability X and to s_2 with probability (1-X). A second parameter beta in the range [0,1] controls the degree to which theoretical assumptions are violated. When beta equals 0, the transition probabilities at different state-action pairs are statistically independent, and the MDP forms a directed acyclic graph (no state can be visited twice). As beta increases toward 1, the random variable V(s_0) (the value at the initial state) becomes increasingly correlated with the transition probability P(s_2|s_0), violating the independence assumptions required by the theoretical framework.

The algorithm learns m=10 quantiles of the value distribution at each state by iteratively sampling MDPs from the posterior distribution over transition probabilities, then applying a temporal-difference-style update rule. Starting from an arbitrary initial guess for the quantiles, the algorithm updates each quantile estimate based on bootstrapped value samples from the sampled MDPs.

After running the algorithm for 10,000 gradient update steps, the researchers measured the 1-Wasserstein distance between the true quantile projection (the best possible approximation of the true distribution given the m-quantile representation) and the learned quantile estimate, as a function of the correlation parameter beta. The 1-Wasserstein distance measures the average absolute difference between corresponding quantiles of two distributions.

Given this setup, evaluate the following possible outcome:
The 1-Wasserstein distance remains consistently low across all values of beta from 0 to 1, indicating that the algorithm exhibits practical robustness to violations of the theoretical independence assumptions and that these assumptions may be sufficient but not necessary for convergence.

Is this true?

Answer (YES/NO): NO